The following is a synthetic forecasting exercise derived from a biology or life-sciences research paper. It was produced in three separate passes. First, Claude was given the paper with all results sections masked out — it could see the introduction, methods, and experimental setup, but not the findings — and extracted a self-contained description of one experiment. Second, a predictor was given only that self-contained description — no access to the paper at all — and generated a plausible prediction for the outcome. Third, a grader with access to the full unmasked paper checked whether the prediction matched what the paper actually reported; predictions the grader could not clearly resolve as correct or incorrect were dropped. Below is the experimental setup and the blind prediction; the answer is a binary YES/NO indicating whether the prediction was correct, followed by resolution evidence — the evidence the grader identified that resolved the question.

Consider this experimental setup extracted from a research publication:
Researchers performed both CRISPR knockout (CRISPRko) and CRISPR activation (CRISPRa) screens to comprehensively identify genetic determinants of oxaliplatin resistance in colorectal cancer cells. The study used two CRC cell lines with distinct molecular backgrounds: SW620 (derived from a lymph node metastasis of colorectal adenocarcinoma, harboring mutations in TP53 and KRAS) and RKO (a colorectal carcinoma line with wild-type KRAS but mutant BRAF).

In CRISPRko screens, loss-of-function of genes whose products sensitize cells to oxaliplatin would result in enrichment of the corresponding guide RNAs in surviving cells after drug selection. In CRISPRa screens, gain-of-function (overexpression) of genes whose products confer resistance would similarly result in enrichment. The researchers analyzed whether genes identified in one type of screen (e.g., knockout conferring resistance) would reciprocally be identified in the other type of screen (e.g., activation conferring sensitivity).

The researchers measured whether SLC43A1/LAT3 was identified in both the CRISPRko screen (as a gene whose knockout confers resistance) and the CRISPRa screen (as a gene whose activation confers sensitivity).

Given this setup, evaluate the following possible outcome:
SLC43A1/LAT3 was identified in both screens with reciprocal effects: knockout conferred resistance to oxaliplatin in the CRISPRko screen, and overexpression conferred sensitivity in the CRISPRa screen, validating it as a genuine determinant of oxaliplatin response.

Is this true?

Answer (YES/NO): YES